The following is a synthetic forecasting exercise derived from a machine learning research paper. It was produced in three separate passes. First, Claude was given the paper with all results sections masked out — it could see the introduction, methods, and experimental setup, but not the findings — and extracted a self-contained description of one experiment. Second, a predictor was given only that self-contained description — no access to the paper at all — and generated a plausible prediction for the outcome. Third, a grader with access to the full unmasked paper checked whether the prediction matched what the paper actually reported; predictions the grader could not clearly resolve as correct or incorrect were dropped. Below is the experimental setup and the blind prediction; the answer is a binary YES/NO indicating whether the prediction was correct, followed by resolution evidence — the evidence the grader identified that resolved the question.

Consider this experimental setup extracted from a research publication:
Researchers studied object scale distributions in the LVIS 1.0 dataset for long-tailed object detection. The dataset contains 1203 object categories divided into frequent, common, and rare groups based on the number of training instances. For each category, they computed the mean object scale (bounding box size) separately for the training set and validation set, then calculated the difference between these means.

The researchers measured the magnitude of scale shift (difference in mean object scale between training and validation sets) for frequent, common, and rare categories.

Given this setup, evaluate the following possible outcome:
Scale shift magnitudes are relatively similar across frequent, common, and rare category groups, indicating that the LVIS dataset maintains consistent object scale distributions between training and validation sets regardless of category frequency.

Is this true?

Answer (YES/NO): NO